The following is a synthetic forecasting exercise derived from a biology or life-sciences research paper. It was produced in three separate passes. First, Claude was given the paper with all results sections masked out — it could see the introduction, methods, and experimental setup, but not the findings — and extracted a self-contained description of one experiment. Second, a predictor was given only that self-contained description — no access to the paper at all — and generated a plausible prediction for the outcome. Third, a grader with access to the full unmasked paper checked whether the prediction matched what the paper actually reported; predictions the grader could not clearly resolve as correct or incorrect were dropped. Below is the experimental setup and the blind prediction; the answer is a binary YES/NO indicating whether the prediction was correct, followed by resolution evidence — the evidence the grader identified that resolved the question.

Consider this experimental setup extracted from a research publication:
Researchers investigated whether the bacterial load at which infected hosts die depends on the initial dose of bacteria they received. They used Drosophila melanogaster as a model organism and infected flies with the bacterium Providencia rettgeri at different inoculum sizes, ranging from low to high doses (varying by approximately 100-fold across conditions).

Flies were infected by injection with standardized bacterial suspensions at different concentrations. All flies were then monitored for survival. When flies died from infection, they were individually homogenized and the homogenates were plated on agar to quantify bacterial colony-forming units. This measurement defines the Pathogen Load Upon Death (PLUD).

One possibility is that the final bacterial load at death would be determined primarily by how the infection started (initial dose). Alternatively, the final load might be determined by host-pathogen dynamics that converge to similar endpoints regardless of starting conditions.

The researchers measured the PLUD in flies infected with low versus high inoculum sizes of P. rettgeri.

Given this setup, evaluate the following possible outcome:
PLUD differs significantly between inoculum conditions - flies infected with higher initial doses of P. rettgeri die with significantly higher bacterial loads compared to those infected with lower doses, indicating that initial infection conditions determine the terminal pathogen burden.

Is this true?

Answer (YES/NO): NO